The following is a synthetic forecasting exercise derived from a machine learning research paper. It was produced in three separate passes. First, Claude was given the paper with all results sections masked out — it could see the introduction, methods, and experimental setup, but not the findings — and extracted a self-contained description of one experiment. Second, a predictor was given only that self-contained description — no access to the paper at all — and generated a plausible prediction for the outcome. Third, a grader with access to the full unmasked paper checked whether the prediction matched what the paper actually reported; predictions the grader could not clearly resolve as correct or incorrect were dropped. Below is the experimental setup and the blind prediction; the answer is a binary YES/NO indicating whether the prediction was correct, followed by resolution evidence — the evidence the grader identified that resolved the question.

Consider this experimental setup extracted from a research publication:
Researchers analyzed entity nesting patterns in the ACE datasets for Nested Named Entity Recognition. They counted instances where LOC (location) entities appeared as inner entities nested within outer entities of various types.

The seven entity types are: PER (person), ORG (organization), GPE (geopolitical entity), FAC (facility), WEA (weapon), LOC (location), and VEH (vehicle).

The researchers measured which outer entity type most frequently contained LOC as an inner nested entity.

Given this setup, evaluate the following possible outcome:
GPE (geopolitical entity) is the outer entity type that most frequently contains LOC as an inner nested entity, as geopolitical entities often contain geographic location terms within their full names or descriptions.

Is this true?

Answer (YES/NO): NO